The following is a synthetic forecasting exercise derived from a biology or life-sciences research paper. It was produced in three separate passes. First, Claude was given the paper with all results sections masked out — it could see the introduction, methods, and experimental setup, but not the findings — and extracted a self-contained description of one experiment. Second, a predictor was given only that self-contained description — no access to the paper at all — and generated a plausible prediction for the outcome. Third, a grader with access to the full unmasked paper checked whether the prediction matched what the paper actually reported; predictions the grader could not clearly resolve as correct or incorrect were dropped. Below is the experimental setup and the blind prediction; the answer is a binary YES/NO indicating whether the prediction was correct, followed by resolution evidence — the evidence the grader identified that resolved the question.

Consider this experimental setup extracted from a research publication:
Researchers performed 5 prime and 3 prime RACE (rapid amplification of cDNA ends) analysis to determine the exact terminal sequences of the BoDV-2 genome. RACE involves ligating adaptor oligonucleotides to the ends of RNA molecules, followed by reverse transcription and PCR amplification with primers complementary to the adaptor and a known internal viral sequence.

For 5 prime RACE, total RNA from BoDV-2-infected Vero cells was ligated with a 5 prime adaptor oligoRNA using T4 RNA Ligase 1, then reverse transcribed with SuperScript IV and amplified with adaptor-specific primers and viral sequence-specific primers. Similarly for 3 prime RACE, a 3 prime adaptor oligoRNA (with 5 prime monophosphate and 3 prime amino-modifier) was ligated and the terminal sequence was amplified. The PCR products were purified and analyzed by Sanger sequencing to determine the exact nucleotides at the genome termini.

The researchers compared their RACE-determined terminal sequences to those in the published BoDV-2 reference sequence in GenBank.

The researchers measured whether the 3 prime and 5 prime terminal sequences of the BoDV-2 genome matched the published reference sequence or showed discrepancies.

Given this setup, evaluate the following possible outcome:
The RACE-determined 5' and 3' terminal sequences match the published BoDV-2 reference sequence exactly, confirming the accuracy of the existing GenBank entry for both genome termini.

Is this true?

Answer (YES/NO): NO